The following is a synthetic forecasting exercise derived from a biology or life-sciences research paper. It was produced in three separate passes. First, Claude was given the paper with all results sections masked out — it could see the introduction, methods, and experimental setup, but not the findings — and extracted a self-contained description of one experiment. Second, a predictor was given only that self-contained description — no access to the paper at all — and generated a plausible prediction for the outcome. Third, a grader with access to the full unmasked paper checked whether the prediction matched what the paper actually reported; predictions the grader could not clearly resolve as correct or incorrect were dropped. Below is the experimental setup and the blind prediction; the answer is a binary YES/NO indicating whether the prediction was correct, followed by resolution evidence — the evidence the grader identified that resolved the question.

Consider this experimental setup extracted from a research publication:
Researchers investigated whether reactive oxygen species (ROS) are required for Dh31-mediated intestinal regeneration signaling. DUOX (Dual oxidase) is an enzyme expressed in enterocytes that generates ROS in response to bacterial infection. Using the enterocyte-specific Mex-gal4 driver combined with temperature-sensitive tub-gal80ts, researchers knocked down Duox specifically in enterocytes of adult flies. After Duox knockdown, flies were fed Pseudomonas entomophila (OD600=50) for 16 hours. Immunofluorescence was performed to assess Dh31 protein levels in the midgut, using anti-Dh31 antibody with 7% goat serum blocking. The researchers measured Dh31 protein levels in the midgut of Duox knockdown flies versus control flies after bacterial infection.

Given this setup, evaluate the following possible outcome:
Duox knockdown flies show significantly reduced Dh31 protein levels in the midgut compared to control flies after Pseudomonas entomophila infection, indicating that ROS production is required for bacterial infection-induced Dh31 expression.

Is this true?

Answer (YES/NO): YES